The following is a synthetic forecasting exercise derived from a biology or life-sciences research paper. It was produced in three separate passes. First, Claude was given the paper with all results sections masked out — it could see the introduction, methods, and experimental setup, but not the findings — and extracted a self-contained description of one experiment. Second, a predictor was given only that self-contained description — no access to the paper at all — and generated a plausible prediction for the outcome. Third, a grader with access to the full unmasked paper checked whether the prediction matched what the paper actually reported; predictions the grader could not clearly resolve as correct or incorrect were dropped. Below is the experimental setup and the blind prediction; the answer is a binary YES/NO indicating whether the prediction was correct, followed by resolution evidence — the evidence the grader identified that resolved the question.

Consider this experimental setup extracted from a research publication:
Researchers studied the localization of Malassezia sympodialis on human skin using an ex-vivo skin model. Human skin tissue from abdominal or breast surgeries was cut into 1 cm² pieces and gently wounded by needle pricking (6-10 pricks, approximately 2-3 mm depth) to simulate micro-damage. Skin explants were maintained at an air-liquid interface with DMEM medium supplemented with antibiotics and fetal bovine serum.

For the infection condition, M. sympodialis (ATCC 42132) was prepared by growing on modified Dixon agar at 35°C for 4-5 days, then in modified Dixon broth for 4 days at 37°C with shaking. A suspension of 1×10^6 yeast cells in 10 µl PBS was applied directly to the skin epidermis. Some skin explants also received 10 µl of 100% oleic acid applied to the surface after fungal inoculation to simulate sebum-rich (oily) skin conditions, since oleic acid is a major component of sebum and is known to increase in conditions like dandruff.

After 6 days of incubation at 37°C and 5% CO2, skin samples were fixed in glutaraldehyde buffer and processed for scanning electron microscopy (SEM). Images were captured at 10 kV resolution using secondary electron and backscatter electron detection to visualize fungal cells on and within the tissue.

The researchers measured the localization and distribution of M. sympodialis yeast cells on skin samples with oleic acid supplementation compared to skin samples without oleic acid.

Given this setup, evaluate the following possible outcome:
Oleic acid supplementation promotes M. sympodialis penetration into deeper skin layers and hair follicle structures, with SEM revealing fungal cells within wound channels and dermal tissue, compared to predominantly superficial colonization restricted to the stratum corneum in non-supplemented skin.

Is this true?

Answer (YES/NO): NO